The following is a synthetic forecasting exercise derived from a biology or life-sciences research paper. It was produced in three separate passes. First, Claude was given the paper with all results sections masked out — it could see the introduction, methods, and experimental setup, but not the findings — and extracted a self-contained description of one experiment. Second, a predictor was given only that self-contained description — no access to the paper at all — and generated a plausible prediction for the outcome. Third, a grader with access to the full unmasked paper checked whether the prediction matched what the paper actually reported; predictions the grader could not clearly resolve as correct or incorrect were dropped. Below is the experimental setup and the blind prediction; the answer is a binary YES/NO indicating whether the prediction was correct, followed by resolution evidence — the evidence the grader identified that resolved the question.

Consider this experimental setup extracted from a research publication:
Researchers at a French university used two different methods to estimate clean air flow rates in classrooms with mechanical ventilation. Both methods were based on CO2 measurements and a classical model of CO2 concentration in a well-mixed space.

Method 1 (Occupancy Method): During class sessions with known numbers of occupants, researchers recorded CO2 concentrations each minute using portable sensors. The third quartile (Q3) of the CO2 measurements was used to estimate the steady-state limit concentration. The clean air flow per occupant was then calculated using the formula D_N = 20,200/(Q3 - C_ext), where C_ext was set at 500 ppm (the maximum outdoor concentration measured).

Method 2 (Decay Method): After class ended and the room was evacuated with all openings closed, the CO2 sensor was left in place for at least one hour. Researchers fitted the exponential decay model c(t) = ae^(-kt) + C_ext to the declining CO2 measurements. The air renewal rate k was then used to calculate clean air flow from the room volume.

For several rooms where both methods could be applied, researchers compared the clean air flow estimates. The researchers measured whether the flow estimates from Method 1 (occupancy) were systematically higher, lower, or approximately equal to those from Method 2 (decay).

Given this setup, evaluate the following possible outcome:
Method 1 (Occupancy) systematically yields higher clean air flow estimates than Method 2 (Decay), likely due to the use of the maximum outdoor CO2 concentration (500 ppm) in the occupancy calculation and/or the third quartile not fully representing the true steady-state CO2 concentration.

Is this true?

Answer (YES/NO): YES